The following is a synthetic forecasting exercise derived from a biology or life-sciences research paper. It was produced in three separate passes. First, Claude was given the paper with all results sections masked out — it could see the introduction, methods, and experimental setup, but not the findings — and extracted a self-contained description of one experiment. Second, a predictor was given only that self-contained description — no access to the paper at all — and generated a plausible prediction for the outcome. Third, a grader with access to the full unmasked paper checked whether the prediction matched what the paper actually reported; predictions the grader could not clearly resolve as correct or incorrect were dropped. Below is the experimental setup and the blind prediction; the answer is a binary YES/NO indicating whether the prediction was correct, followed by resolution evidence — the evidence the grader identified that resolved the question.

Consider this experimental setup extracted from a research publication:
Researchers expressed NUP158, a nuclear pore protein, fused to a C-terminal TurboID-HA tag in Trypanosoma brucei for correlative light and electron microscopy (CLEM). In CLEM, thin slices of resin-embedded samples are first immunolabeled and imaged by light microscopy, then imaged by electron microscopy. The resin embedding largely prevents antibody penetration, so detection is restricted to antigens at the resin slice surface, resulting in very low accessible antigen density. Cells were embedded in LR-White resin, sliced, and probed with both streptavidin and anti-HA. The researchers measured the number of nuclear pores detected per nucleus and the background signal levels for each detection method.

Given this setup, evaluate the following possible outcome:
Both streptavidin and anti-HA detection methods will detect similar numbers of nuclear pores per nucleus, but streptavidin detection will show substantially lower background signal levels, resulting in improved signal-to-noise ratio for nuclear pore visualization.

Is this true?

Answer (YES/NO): NO